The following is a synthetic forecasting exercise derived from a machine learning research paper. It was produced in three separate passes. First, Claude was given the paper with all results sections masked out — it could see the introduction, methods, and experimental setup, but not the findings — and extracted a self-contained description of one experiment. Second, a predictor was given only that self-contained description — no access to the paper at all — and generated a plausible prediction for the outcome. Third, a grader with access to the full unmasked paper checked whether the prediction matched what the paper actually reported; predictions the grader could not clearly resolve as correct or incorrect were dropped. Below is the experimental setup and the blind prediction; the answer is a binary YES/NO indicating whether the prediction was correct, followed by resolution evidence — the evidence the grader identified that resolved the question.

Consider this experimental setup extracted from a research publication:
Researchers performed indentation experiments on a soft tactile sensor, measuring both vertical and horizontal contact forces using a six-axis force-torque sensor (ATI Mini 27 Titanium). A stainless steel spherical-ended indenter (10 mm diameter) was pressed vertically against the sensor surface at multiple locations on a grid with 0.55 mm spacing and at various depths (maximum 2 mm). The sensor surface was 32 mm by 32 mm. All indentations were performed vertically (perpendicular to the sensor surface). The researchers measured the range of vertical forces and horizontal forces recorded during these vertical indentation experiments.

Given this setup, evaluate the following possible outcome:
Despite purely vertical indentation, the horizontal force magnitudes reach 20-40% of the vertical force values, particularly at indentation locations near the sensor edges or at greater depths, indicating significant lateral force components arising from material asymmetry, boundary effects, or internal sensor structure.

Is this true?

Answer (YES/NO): NO